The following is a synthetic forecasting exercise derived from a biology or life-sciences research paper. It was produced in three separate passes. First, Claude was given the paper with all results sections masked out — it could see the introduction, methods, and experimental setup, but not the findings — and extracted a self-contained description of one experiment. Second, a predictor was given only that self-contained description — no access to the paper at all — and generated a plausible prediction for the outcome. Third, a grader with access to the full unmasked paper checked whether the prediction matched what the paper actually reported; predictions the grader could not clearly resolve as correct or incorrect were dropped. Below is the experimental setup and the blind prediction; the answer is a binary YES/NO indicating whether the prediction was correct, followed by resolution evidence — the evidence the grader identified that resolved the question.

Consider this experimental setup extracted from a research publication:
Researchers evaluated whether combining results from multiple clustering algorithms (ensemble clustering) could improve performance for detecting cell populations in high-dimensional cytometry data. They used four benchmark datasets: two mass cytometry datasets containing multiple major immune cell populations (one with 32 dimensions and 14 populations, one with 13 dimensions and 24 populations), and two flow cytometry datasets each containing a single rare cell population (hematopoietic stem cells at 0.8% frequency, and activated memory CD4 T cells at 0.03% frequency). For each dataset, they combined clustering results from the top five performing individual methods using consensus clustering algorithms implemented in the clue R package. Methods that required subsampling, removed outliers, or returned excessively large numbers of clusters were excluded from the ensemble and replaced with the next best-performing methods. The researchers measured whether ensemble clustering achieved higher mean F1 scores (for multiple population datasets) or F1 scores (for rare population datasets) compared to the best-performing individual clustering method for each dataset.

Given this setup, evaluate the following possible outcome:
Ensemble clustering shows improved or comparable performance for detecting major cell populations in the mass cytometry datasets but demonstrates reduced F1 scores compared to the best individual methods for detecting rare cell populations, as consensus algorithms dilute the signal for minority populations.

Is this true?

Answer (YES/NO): NO